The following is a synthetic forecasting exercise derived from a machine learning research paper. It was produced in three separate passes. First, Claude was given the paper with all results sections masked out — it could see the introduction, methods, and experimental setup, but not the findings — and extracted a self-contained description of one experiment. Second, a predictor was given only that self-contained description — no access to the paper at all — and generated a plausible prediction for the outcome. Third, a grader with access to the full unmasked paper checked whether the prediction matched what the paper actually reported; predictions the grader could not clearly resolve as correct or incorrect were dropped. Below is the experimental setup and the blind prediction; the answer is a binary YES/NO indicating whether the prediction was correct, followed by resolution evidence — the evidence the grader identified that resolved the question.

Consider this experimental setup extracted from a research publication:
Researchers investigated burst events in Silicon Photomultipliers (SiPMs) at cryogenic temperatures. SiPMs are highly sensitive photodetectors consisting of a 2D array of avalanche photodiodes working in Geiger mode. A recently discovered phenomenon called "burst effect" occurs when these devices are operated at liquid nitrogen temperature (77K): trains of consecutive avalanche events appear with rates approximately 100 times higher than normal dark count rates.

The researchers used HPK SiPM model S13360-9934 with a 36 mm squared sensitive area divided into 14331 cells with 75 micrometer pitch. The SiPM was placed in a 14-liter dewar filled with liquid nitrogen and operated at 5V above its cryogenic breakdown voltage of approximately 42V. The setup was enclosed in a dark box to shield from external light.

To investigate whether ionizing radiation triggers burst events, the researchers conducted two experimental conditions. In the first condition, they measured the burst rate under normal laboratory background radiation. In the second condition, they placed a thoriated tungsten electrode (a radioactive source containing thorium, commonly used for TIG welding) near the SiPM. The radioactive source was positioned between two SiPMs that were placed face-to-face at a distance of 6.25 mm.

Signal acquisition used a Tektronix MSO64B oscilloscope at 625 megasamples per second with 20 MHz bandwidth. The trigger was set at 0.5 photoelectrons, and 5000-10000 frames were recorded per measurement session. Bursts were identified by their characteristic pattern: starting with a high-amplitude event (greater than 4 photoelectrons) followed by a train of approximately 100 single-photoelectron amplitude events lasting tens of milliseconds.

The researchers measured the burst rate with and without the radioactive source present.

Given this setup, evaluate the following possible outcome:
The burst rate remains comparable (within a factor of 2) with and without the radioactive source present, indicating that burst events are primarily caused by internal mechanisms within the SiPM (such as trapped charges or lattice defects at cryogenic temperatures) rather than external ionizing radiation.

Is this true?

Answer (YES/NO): NO